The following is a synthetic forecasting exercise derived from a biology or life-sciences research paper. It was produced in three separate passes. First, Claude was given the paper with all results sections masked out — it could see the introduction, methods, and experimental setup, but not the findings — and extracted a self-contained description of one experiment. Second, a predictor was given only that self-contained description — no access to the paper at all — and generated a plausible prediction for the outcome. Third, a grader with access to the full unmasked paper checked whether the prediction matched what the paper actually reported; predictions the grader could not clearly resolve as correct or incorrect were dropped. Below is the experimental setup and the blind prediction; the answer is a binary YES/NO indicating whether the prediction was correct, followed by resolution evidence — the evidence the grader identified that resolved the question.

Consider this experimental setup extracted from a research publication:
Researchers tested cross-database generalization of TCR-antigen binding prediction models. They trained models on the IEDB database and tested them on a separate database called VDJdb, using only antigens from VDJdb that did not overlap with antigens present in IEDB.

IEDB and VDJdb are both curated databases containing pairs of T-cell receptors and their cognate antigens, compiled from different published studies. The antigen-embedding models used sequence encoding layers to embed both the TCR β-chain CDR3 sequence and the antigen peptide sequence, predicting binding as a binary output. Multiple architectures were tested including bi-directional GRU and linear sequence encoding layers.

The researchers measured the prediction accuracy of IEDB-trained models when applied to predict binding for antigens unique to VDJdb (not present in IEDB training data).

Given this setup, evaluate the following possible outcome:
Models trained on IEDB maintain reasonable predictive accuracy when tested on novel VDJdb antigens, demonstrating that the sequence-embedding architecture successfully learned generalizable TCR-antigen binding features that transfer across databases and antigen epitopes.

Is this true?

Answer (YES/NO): NO